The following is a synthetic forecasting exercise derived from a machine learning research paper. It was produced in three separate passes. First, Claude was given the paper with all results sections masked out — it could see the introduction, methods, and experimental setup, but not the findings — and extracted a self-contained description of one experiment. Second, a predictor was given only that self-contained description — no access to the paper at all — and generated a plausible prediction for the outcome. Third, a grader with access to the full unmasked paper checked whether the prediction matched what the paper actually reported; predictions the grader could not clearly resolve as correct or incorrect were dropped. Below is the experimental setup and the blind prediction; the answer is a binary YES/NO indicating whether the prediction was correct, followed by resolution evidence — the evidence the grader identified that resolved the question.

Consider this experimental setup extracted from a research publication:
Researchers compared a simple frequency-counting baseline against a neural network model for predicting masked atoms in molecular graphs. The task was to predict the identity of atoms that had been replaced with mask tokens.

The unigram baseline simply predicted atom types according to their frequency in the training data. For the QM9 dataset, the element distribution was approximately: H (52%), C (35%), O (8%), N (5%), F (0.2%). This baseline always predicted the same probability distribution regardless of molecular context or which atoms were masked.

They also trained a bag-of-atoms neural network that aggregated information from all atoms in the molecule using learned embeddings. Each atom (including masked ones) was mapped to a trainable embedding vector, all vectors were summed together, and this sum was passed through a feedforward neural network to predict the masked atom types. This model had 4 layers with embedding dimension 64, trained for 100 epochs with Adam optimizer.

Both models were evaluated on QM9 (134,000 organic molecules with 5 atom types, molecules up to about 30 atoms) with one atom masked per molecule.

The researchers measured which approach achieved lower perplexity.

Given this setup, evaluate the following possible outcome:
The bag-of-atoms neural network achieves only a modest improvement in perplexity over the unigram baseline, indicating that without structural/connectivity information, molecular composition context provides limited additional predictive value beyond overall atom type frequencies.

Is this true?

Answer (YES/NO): NO